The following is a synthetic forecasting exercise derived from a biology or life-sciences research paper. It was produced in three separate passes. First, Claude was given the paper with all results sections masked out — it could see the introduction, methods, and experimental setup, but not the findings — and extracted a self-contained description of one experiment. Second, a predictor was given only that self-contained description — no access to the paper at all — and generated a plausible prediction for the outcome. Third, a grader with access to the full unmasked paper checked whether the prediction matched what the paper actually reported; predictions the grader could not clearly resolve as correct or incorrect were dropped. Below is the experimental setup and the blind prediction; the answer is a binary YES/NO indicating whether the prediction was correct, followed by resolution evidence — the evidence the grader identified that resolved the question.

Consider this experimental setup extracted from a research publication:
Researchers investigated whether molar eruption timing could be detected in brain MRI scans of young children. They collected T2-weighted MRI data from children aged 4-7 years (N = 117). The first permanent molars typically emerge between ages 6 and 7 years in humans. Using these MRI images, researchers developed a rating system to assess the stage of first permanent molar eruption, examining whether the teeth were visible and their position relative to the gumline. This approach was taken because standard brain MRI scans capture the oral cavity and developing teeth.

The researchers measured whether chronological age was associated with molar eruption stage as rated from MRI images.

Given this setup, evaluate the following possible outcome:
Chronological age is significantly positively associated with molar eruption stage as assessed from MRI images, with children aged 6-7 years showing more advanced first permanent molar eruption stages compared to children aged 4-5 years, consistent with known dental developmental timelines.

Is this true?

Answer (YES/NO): YES